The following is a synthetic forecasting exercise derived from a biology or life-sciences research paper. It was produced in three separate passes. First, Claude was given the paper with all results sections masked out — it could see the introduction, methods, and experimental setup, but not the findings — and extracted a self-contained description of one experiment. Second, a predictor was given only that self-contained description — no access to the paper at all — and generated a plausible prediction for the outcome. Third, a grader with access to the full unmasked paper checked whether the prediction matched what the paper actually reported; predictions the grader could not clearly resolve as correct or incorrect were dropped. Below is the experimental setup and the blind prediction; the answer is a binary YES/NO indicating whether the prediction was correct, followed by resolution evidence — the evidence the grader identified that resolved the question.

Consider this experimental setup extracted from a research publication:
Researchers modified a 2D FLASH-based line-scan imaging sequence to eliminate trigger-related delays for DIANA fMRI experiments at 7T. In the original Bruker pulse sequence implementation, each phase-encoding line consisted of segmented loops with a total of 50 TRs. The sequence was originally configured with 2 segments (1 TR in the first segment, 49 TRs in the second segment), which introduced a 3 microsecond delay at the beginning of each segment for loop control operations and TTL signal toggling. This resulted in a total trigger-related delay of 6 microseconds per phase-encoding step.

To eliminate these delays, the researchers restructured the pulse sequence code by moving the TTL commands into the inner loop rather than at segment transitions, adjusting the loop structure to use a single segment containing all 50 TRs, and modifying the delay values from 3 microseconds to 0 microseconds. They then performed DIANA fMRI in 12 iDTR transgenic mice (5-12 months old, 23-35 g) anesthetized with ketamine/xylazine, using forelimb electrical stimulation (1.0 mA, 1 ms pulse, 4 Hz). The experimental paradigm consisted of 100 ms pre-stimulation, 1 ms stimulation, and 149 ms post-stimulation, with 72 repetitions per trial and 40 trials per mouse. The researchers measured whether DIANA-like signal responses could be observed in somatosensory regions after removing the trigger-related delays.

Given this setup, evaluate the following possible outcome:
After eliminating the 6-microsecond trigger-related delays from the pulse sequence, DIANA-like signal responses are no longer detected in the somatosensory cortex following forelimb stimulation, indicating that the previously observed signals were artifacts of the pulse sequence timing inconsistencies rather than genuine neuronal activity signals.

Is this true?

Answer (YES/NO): NO